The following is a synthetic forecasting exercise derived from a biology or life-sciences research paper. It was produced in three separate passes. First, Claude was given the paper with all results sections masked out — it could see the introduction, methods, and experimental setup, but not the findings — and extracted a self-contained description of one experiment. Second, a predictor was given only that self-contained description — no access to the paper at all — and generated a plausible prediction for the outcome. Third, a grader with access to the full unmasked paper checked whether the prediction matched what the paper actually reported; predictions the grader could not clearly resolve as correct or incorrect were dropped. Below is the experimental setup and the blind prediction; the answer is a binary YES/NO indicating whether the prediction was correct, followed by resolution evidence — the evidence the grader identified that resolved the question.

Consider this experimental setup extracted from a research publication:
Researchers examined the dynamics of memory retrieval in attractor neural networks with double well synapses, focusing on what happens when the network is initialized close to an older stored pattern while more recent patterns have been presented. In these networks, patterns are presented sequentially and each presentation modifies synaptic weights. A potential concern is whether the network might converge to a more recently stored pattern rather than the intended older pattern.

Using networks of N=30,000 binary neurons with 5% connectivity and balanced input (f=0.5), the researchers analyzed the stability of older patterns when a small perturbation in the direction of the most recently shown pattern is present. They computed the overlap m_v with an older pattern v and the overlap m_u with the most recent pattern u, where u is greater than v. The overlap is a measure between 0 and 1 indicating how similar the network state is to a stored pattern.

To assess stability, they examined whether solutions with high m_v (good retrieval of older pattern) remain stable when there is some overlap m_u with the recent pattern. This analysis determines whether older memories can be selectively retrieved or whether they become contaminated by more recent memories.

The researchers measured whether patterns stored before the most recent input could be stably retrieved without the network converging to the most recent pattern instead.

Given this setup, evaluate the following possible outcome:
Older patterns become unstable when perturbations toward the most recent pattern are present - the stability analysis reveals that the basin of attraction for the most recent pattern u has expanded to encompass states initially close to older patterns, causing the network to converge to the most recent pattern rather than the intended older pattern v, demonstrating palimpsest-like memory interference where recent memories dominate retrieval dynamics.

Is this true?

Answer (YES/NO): NO